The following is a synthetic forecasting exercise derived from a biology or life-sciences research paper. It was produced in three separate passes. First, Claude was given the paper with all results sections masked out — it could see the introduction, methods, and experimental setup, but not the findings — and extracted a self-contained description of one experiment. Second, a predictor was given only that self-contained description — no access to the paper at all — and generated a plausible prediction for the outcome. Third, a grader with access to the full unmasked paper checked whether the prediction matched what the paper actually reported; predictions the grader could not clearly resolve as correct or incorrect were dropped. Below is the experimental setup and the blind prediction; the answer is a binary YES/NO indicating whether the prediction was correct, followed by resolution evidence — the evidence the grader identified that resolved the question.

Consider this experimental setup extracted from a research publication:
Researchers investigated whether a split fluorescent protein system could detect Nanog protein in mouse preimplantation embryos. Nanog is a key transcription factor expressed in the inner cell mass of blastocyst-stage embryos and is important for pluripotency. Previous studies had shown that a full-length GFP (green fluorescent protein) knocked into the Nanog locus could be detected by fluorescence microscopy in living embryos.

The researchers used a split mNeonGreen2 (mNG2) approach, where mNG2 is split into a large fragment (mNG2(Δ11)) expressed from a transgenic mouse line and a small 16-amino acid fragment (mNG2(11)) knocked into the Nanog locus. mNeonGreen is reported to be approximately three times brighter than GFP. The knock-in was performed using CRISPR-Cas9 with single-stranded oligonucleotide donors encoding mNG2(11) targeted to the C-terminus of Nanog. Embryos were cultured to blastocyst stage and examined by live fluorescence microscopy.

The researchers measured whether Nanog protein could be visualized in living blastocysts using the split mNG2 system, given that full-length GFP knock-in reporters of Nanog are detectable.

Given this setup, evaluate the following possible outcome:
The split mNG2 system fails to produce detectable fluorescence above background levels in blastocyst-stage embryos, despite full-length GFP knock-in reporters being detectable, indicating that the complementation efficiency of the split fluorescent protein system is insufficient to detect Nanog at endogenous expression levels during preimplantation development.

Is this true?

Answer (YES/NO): YES